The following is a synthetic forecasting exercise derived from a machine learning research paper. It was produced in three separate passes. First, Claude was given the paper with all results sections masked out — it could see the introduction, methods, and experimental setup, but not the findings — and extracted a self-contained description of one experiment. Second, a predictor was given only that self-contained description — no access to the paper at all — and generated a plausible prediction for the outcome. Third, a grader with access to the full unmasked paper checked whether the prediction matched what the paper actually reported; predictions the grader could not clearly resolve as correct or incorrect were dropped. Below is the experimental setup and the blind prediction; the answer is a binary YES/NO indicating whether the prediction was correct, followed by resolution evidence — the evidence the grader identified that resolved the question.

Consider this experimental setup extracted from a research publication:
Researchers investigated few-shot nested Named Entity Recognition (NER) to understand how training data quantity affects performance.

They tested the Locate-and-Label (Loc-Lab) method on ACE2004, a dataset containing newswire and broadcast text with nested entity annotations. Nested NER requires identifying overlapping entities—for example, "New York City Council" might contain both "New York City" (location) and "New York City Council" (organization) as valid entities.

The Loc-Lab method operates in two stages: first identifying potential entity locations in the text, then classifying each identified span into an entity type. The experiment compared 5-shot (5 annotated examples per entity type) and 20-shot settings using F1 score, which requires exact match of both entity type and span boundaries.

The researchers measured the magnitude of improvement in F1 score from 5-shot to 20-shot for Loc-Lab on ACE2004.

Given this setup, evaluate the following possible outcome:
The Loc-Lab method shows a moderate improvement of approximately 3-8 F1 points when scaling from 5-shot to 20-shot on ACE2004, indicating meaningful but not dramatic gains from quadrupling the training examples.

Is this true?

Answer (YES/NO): NO